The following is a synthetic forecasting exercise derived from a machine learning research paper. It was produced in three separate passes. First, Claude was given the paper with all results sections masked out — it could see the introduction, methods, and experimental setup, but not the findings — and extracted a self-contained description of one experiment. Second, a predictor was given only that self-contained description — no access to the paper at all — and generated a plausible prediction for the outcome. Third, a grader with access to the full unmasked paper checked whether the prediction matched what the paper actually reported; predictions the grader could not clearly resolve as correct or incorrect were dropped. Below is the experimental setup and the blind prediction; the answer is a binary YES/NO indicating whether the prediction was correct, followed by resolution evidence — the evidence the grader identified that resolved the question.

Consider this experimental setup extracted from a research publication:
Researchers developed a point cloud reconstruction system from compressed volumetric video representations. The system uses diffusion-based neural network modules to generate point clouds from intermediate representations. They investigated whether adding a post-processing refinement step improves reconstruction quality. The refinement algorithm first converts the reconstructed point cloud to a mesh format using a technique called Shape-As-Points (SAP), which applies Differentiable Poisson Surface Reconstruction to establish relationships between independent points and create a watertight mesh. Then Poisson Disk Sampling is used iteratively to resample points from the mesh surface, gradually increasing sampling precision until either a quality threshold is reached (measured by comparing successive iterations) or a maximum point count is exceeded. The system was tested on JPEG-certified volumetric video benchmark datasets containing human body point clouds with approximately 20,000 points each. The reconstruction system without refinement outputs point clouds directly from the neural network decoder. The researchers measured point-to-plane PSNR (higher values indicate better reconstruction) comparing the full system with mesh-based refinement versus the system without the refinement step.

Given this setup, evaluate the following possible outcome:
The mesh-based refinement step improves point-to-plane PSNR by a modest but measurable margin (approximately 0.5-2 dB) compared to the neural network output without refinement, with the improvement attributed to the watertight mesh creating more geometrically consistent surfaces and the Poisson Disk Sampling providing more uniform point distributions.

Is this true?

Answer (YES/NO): NO